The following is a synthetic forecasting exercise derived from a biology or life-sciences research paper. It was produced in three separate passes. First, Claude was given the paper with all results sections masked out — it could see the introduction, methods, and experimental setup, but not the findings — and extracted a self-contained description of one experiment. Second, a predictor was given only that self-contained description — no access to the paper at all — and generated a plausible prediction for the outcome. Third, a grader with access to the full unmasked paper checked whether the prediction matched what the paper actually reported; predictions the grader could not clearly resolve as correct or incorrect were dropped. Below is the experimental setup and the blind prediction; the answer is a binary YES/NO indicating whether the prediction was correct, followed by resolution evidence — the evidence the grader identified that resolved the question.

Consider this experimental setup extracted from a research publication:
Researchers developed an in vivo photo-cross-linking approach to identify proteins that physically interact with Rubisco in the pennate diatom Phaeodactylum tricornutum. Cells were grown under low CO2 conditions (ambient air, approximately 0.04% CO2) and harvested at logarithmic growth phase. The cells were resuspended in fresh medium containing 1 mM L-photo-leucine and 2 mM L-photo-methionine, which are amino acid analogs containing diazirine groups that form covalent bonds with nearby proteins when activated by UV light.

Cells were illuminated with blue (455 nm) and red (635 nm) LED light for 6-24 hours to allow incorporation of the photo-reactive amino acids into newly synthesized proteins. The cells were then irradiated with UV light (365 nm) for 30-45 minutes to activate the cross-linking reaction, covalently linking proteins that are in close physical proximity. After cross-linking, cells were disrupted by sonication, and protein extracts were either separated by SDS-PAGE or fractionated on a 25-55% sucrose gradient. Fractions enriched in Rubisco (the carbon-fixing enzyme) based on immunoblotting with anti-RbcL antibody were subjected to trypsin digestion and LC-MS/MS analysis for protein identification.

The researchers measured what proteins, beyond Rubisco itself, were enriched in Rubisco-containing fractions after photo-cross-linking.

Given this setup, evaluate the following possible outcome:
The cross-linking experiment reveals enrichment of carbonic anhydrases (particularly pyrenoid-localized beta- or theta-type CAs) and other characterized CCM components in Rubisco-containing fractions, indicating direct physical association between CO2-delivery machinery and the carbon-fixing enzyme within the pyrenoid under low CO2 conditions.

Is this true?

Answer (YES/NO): YES